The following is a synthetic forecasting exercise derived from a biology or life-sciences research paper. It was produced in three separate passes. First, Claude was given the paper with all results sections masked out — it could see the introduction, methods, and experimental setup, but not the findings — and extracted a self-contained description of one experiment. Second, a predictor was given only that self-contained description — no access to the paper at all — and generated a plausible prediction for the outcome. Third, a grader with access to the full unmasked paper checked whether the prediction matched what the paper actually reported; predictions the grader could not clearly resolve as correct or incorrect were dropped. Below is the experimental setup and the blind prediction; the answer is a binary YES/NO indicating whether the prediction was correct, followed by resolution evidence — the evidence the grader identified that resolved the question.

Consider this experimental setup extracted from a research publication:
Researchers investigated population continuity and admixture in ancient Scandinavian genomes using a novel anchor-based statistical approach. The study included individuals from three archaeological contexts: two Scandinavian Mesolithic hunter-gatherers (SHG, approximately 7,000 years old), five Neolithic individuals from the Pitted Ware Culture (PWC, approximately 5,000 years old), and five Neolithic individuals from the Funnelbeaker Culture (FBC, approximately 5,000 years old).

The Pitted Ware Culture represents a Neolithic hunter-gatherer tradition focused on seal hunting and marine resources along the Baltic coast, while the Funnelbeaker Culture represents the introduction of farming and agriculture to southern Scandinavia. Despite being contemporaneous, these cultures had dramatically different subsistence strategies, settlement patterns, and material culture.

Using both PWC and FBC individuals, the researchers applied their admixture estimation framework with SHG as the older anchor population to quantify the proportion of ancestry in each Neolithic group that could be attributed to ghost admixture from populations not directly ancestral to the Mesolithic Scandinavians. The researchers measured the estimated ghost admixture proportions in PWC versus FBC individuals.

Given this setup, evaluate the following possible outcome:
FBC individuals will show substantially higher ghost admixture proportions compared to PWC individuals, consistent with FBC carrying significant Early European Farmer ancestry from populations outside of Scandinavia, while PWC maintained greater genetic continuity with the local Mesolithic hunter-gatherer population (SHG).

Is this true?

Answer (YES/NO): YES